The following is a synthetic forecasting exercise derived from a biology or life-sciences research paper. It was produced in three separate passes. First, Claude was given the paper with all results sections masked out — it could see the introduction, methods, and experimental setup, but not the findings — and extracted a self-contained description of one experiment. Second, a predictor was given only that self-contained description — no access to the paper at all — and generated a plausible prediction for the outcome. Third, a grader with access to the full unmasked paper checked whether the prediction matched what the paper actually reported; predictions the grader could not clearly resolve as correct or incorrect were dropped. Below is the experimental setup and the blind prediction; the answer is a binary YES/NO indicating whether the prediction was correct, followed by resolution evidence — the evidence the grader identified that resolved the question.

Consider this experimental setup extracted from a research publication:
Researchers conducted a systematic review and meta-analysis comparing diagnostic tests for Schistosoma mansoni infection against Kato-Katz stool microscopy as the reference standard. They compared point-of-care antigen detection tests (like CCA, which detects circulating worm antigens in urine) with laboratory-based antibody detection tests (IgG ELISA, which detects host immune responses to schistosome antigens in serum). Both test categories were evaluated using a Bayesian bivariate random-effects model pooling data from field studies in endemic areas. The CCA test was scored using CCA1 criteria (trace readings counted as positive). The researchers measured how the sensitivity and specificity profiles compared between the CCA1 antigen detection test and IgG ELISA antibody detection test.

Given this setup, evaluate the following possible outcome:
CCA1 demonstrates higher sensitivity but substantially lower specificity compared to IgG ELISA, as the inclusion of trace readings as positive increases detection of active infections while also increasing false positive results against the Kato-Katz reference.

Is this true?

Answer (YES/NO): NO